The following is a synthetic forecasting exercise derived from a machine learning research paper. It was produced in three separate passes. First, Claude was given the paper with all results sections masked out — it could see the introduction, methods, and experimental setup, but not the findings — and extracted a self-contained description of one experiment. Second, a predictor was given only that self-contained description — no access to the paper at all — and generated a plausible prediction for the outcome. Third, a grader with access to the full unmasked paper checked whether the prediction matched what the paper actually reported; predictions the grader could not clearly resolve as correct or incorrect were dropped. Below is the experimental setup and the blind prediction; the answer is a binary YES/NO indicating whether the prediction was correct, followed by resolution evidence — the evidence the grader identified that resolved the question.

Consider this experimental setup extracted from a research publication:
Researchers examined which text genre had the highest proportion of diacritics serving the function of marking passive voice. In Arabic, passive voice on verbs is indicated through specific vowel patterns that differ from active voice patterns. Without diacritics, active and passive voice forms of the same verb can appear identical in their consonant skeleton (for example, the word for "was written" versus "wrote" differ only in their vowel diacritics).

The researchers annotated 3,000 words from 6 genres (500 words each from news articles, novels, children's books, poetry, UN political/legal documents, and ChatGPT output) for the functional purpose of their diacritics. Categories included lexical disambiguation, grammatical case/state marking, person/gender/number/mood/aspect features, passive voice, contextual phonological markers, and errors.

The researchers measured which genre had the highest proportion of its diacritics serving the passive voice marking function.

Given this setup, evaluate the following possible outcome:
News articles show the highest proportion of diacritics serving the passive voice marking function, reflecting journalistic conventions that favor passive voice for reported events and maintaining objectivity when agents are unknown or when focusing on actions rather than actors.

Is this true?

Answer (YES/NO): NO